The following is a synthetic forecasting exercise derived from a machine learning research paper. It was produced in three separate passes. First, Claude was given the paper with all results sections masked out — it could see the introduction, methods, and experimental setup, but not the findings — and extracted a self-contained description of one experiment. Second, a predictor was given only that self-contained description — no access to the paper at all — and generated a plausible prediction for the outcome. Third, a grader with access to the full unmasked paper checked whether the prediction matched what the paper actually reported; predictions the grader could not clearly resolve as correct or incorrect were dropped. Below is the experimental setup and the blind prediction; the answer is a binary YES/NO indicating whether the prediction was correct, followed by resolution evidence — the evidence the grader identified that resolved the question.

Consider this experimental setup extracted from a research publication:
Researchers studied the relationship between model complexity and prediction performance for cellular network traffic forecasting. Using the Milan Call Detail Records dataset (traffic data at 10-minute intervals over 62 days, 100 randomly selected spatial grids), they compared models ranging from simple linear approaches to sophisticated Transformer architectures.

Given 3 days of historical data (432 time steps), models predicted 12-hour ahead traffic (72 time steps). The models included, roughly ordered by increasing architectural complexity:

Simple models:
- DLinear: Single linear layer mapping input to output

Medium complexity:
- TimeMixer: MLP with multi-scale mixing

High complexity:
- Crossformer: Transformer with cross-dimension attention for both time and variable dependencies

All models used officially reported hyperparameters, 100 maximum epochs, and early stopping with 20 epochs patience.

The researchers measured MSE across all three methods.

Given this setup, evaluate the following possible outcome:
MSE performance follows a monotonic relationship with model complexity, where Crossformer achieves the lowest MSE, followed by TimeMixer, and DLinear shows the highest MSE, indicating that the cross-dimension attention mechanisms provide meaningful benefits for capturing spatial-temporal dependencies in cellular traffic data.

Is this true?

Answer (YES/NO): NO